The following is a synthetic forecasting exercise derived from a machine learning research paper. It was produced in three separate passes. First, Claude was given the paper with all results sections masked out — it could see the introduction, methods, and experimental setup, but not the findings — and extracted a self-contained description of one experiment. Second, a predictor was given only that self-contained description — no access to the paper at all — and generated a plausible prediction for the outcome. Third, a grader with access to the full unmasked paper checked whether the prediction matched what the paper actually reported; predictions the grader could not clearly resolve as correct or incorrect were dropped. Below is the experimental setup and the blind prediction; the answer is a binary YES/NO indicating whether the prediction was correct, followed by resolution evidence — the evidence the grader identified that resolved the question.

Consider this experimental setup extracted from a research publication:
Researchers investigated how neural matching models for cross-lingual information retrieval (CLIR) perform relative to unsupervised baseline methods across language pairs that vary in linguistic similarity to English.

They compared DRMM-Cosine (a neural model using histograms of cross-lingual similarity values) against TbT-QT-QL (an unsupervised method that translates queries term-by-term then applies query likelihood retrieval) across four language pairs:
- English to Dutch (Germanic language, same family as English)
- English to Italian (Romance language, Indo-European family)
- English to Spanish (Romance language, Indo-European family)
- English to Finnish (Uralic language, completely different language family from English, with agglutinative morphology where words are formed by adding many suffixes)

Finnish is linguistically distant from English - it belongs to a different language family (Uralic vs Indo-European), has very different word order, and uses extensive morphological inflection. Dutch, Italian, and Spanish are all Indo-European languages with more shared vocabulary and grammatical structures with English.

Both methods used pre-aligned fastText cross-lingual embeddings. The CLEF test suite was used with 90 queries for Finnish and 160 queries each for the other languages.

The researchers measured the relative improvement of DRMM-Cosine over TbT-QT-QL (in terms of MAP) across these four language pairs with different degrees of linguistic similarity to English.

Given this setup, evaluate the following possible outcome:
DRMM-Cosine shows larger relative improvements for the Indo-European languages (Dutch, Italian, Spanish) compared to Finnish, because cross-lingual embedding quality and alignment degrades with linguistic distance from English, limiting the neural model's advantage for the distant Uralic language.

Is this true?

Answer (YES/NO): NO